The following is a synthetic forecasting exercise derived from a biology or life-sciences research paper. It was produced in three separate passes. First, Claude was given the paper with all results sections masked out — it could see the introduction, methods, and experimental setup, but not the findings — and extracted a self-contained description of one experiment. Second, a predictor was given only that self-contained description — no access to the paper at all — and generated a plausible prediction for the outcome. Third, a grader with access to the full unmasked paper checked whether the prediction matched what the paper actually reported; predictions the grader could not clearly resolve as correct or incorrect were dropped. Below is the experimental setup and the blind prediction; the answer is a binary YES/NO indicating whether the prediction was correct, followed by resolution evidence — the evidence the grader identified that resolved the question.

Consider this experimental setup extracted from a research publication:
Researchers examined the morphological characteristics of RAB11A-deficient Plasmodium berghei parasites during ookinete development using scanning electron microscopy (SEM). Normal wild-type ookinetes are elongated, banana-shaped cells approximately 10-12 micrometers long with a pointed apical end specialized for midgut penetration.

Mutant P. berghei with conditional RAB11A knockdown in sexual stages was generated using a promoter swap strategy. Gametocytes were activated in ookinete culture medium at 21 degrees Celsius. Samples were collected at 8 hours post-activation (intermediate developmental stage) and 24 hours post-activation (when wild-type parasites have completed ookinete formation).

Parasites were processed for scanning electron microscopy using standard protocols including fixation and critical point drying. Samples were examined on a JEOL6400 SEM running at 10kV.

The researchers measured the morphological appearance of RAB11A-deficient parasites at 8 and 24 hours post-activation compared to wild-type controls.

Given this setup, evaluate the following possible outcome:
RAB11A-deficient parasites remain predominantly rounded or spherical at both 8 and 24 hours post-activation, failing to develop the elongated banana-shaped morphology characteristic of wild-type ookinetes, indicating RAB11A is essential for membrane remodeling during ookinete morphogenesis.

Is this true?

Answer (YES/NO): YES